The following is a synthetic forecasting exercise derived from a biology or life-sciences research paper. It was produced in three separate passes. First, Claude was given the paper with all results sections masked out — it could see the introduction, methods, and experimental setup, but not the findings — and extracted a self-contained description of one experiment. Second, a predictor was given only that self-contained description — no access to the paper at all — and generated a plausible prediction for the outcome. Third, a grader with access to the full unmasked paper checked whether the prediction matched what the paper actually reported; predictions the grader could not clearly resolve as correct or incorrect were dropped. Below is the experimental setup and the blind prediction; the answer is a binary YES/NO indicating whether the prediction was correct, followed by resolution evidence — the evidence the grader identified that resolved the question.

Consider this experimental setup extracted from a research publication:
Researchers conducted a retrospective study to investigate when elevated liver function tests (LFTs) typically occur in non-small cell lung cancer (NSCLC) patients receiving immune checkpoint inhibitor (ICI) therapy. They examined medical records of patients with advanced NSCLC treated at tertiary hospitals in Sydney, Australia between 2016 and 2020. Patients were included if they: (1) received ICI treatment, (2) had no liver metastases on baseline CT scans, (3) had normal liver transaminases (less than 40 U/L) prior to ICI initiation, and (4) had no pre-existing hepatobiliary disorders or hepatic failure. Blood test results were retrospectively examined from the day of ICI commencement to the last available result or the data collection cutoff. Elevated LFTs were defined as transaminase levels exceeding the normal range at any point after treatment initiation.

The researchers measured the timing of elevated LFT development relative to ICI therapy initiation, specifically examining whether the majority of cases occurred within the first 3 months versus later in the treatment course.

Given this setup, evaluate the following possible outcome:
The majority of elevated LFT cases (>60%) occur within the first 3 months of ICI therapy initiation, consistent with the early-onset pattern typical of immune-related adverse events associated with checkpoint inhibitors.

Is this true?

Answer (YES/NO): YES